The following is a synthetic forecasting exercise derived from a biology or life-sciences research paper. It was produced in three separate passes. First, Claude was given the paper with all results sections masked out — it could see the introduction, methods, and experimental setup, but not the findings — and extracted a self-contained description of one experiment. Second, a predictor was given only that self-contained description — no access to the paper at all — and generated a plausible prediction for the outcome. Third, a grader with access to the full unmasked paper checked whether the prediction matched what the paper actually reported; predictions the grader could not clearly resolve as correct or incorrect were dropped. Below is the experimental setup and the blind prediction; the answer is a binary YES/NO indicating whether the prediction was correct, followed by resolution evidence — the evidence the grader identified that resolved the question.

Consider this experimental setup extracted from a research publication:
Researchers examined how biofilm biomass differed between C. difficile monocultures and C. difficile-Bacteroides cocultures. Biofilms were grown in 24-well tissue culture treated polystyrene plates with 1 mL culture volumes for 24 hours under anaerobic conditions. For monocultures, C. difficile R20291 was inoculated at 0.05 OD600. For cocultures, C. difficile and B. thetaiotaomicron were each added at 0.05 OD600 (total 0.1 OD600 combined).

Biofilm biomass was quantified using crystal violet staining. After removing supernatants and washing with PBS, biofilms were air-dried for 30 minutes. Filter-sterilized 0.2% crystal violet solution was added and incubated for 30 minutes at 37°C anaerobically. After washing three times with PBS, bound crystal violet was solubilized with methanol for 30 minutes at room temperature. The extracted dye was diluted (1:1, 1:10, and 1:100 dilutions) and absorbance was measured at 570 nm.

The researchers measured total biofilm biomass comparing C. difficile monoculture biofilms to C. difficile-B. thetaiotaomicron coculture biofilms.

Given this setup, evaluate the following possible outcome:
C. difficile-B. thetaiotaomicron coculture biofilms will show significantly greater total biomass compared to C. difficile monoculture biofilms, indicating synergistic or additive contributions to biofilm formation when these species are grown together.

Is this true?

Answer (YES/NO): NO